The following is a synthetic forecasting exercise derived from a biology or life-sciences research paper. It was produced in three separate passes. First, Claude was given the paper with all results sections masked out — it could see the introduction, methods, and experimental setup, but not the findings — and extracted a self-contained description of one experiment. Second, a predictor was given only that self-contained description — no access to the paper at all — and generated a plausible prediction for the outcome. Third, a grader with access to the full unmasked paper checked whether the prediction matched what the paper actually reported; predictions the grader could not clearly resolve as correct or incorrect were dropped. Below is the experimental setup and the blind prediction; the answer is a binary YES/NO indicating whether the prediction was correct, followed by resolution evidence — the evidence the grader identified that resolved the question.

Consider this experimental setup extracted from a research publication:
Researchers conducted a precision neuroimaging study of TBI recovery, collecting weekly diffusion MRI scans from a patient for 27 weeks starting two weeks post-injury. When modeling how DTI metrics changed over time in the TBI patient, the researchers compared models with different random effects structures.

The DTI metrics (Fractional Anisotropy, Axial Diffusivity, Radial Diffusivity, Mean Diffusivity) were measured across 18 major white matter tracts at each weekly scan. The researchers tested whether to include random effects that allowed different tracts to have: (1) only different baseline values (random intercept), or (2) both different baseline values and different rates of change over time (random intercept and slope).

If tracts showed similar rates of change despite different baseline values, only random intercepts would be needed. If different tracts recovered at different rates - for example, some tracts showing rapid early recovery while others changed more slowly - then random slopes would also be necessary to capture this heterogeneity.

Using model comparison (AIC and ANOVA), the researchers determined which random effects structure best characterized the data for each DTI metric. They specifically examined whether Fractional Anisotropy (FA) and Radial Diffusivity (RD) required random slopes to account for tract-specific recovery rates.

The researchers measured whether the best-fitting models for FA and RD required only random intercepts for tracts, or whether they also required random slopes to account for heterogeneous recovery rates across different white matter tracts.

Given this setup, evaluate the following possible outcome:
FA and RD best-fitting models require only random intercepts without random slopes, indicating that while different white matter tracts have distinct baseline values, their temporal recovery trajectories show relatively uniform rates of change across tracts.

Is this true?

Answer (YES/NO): NO